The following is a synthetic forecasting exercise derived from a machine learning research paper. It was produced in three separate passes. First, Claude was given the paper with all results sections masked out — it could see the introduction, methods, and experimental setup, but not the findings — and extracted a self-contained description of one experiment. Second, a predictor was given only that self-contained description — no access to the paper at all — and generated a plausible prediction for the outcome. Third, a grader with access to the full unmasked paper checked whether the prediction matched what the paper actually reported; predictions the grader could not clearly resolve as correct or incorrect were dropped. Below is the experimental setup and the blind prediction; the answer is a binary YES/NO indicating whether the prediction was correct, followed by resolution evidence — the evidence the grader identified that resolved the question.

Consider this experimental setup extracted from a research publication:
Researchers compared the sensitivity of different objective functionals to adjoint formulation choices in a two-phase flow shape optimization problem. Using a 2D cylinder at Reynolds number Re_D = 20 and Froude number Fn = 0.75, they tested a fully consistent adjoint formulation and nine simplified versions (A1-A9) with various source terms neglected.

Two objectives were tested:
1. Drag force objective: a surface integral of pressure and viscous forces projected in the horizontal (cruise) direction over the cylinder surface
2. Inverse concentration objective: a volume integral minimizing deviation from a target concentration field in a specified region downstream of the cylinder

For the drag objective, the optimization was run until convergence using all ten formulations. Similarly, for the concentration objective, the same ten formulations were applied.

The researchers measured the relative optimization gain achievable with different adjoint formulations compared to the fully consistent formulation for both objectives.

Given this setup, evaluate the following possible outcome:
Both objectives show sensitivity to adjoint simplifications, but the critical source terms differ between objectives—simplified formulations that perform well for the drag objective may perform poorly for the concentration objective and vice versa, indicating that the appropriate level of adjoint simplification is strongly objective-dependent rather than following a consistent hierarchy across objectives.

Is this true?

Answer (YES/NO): NO